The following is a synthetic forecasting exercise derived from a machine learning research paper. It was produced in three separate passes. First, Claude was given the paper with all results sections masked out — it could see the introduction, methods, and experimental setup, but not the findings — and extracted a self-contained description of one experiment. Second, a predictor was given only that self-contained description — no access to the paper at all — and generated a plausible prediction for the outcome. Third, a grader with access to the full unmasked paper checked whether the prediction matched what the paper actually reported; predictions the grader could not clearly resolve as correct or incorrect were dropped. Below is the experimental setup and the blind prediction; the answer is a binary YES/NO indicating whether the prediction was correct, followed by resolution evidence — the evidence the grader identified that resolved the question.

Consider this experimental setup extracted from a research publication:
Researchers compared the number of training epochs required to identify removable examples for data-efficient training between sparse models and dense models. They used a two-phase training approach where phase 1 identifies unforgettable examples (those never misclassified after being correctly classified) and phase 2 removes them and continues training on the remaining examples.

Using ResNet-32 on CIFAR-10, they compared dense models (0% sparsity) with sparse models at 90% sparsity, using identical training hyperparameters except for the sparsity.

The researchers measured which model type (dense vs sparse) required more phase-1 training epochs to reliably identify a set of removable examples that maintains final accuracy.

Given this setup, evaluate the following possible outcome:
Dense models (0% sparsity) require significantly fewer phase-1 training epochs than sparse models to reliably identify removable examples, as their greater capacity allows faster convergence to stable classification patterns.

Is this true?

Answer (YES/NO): YES